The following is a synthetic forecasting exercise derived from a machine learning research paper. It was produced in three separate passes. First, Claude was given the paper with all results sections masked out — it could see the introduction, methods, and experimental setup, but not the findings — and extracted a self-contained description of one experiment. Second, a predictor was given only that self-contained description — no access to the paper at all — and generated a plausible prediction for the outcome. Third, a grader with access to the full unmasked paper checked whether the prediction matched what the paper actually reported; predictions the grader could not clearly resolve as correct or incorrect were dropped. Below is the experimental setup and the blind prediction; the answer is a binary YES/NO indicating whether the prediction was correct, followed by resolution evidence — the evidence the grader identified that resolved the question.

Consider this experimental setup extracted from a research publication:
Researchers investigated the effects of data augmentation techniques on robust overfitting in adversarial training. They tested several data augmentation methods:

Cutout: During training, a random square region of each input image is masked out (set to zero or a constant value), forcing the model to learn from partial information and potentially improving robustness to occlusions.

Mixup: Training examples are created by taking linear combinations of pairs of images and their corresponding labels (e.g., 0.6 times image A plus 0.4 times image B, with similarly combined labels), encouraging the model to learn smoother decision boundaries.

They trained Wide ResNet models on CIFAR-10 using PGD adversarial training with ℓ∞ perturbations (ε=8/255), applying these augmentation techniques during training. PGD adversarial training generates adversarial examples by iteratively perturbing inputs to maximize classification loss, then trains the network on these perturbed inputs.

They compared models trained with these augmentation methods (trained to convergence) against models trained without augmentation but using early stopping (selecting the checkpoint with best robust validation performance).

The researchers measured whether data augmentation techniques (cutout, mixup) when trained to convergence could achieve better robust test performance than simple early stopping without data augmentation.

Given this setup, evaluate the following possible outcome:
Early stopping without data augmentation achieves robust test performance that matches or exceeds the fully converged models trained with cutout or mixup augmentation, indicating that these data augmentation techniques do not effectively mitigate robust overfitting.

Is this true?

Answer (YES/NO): YES